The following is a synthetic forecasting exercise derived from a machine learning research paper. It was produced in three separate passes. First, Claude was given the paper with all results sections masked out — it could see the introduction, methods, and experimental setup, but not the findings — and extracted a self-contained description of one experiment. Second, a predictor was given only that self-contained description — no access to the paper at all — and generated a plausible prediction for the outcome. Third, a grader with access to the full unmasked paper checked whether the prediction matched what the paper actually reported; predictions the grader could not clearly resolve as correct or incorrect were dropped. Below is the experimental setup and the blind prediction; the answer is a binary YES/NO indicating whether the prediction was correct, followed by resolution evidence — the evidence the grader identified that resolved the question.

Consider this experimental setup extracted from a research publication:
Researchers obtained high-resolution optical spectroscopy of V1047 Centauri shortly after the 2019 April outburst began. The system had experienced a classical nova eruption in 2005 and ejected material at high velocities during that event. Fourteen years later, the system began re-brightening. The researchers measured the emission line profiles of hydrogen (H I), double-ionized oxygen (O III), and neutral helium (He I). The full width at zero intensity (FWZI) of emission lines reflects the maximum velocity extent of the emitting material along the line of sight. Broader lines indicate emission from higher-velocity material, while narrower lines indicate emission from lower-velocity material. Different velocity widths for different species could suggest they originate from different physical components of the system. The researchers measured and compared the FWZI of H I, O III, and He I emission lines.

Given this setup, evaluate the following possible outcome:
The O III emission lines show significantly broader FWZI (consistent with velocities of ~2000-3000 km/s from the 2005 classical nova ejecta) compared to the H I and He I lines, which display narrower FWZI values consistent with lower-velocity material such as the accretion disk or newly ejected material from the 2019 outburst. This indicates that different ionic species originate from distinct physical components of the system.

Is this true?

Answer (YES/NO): NO